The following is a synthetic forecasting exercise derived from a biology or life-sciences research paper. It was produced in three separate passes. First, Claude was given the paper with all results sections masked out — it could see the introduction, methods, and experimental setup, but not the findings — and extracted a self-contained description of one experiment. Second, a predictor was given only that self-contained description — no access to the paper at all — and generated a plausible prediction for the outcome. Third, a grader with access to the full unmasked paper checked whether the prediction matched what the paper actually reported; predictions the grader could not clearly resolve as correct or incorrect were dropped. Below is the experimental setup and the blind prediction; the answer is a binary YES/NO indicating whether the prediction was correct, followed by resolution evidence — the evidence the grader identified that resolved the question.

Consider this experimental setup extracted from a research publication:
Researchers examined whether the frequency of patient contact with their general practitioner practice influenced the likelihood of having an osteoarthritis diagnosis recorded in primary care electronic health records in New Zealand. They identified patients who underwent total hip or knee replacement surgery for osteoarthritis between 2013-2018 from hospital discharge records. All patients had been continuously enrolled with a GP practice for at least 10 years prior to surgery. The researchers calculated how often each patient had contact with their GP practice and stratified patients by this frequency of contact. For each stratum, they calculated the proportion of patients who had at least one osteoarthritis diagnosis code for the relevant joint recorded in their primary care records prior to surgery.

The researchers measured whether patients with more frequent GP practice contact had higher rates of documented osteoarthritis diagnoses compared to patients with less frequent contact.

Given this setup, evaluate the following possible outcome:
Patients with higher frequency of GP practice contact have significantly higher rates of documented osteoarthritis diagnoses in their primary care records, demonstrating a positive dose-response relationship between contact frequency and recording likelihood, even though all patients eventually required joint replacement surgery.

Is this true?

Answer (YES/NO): NO